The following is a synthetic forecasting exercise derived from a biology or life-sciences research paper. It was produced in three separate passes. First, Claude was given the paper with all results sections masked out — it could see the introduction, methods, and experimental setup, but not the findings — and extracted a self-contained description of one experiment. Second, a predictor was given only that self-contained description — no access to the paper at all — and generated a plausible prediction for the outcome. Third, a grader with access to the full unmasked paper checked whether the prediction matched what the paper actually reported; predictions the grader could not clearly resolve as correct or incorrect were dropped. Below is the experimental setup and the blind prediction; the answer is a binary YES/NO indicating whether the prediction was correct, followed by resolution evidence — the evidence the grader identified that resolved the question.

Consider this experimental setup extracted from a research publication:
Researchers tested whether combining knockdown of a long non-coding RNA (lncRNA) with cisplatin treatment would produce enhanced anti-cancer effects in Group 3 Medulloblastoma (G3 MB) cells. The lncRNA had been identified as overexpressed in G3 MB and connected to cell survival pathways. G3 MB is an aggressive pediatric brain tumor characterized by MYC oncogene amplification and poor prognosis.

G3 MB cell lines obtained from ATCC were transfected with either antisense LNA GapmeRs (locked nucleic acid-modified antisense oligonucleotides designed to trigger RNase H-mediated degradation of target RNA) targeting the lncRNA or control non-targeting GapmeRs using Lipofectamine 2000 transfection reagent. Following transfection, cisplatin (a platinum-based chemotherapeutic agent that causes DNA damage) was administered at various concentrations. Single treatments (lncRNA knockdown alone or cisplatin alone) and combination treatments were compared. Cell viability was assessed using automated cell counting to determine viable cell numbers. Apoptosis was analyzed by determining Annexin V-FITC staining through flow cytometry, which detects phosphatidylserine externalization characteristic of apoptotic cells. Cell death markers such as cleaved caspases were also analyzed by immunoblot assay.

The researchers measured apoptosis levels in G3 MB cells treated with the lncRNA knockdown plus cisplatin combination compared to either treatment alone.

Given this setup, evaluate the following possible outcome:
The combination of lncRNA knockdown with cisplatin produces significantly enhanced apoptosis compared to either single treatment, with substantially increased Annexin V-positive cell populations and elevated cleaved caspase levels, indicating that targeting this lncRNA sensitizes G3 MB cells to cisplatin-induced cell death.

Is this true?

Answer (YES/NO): YES